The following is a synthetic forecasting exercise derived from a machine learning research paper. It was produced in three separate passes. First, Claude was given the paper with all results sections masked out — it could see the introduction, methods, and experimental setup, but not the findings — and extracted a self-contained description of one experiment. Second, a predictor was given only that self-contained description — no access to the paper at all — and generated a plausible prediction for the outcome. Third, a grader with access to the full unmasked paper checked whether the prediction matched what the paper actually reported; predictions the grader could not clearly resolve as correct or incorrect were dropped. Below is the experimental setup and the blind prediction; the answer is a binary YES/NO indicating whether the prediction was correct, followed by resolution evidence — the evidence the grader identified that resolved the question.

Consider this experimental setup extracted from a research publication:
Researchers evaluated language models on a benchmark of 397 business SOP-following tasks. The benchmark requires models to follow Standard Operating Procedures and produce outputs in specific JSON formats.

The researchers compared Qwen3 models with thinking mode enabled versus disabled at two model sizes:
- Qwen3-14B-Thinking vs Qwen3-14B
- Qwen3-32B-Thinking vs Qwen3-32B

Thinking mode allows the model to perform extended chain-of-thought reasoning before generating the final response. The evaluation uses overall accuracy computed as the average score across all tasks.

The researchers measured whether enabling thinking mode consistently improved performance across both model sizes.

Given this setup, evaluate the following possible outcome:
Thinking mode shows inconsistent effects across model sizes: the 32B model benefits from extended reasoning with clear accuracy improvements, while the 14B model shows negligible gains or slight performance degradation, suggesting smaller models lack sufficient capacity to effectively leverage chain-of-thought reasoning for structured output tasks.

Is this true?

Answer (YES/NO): NO